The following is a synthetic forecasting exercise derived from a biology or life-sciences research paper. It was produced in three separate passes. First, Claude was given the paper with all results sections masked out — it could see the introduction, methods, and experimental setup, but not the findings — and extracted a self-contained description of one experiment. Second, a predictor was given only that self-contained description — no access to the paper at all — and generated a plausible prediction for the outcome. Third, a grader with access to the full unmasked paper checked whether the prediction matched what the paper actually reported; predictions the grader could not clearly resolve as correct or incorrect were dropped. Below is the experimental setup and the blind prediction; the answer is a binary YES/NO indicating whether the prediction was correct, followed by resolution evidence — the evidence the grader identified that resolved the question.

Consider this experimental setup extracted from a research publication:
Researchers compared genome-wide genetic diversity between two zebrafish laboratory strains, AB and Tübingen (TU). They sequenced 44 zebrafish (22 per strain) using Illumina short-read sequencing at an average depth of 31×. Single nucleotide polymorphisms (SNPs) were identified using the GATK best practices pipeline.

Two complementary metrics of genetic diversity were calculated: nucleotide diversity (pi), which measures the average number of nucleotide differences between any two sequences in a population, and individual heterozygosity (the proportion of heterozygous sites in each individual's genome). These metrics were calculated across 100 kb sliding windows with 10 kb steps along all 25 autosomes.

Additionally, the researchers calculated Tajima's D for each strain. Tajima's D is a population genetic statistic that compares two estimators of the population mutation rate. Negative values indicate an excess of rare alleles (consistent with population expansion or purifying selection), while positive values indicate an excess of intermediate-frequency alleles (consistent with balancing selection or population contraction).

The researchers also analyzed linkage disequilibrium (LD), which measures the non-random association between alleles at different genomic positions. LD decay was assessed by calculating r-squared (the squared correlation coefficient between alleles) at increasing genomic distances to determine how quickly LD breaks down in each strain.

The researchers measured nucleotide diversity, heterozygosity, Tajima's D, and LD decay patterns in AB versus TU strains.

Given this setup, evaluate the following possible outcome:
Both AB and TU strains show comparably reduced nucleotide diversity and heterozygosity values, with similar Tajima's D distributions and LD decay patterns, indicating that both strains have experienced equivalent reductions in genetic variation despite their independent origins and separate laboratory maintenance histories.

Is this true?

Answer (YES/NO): NO